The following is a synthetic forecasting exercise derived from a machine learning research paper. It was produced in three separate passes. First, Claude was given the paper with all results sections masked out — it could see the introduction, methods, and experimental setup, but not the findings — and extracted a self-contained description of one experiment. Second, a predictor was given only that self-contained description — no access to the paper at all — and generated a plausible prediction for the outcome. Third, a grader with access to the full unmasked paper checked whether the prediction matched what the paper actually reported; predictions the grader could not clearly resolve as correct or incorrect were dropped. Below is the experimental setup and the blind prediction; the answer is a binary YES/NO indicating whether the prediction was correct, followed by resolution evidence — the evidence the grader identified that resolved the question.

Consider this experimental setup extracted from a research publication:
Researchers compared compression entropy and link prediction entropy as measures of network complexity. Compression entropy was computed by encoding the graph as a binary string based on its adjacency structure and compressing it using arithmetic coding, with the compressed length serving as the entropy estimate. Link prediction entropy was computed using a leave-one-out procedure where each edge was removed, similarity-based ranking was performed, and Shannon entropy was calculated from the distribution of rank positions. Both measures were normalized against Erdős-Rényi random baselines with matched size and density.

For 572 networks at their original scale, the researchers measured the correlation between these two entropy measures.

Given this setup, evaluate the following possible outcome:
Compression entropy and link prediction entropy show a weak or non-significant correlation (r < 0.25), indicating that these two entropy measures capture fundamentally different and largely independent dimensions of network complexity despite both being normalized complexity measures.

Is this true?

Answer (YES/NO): NO